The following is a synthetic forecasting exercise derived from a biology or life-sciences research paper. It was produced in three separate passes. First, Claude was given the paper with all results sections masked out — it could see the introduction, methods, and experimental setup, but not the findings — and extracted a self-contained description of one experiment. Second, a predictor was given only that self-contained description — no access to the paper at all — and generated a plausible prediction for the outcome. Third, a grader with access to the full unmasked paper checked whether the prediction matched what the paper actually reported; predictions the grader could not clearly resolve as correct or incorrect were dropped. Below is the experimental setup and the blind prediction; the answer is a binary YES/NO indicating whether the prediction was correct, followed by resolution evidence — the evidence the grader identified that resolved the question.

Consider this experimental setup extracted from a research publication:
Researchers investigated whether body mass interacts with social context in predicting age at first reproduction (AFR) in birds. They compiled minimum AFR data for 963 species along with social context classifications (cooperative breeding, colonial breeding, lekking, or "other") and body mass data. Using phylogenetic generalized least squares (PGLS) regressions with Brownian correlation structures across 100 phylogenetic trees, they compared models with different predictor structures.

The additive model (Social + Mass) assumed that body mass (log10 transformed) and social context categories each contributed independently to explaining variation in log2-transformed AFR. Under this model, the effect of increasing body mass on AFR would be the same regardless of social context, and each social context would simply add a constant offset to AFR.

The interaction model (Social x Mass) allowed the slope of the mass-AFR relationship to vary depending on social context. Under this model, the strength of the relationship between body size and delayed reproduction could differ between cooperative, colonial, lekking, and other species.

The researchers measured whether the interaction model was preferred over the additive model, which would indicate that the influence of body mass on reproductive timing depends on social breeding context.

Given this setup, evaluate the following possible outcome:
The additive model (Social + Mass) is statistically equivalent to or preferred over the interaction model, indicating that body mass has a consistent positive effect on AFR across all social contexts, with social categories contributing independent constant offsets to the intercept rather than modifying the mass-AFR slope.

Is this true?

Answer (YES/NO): YES